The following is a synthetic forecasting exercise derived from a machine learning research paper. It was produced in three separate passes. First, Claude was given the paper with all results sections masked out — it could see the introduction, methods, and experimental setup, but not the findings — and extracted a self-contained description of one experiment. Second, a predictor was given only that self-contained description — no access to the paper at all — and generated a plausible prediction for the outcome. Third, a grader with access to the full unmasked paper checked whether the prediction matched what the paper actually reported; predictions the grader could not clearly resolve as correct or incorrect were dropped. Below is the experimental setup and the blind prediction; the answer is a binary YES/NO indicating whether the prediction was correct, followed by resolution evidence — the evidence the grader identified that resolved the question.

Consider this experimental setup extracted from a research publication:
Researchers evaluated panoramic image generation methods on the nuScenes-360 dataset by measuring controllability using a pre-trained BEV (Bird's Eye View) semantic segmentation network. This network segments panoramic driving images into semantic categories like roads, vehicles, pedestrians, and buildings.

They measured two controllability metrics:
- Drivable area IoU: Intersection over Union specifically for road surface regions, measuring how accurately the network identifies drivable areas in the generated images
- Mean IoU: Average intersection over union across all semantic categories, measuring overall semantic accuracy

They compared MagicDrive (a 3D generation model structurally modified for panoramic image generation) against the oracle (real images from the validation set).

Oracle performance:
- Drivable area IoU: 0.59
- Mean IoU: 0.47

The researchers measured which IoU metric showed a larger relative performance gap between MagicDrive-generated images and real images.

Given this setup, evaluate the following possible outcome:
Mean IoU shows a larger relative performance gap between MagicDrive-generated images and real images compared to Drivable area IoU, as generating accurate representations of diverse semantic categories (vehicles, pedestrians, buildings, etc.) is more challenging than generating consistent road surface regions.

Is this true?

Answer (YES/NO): YES